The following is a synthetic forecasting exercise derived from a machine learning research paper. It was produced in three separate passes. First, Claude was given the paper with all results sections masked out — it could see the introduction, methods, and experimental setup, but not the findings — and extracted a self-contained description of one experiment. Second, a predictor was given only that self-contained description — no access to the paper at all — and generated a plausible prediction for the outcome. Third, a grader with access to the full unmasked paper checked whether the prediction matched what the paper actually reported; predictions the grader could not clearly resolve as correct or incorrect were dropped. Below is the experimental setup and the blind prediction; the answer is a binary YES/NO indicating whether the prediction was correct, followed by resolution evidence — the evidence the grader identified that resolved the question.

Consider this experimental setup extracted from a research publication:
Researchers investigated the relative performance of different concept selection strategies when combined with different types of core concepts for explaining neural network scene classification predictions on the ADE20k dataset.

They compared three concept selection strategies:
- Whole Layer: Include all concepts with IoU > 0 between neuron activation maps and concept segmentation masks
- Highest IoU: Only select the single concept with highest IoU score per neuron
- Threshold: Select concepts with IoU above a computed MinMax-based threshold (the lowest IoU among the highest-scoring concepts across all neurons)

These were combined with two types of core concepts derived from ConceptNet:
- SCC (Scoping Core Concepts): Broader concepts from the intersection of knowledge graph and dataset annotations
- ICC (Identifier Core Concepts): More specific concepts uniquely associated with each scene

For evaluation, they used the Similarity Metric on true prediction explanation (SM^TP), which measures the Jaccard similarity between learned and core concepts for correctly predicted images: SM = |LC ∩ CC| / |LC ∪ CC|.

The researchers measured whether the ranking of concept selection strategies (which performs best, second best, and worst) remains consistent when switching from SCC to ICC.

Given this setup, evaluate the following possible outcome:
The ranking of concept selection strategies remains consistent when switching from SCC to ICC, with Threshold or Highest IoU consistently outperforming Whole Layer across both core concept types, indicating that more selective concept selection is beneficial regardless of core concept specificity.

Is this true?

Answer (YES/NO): NO